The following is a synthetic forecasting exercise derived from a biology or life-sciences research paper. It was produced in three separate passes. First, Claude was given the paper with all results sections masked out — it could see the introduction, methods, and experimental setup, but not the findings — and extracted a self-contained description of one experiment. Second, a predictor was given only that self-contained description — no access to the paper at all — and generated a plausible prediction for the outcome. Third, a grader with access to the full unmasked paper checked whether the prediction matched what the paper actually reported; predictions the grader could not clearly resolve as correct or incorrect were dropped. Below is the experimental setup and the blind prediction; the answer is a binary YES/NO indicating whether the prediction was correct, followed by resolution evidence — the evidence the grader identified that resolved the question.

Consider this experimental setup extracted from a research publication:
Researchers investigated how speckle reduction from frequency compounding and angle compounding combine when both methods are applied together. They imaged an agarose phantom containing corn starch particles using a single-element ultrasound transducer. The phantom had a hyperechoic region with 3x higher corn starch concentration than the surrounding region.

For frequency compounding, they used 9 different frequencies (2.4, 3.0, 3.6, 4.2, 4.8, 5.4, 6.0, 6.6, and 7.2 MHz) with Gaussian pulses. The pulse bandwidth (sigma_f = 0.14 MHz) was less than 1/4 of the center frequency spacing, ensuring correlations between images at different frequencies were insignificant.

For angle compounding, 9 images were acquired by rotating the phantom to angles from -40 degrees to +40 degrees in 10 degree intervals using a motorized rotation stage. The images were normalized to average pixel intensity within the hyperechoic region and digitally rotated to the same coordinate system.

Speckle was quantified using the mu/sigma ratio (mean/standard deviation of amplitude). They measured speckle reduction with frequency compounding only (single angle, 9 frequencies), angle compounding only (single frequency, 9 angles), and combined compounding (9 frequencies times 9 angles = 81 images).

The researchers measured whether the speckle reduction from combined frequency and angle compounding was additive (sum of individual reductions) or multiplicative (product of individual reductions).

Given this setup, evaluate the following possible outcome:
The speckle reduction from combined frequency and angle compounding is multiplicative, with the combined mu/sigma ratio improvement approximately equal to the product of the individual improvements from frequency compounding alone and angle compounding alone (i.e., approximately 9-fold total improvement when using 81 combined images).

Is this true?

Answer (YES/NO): YES